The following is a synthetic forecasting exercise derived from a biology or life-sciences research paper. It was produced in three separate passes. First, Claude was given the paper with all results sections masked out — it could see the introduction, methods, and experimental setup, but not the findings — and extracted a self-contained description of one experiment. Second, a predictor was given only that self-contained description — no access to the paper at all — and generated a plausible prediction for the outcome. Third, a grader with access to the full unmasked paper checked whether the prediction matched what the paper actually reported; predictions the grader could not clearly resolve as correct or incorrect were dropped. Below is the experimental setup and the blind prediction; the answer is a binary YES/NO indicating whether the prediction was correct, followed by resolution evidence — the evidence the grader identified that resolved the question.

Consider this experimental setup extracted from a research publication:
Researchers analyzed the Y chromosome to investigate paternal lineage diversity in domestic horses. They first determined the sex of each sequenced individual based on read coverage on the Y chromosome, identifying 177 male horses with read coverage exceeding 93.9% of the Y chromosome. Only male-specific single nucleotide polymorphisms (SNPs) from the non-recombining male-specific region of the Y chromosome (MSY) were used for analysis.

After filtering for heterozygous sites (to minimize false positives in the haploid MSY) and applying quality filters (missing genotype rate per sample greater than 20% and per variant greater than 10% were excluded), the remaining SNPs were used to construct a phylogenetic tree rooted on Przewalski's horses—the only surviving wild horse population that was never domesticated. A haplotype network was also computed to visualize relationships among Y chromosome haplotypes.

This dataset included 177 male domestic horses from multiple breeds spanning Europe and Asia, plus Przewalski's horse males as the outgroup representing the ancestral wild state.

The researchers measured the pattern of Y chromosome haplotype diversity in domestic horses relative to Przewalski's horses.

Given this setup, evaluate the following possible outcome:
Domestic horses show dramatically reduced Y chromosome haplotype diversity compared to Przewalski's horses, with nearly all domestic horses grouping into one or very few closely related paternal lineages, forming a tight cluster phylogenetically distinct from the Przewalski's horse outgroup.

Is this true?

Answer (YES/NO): NO